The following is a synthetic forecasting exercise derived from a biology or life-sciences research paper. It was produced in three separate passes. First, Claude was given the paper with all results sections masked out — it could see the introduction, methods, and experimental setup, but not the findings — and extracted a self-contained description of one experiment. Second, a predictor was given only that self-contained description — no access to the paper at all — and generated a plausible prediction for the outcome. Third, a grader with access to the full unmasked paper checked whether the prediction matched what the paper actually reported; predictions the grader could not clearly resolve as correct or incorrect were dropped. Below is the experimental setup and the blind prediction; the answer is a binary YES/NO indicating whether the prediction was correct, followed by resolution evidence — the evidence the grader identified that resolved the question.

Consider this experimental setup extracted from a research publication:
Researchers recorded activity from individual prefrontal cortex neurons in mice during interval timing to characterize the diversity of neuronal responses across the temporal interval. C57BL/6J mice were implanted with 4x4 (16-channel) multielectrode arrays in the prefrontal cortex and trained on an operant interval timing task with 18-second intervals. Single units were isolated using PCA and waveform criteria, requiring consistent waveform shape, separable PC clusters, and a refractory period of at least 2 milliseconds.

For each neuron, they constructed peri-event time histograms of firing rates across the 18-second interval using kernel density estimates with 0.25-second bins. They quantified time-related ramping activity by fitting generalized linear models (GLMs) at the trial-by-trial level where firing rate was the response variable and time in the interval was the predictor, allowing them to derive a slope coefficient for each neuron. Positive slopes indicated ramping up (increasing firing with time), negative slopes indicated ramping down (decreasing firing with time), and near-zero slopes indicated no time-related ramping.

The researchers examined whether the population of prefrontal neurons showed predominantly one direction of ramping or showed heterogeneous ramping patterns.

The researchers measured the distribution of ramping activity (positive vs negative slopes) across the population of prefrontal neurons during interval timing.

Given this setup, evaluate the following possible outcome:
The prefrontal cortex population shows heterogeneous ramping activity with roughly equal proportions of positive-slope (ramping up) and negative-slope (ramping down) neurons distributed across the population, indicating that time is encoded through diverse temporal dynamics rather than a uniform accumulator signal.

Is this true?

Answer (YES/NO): NO